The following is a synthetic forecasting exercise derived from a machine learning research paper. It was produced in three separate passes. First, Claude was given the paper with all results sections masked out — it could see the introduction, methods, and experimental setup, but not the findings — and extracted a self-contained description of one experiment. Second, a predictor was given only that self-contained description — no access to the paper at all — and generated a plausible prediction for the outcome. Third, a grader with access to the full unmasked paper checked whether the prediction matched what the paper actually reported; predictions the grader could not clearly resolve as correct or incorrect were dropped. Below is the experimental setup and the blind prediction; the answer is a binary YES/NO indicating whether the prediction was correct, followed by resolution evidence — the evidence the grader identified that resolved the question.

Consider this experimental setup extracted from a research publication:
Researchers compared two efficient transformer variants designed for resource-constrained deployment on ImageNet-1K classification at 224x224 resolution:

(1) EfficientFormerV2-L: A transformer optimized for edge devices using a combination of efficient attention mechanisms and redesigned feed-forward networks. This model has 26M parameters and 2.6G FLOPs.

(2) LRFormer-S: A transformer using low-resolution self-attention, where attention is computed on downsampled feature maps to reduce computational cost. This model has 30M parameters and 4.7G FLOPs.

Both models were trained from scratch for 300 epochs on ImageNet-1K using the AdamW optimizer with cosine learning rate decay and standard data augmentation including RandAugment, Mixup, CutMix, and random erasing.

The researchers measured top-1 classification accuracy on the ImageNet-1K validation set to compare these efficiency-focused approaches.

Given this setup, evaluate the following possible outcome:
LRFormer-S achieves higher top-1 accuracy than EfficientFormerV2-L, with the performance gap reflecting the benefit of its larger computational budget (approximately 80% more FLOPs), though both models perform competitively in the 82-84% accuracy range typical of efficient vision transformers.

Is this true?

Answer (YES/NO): NO